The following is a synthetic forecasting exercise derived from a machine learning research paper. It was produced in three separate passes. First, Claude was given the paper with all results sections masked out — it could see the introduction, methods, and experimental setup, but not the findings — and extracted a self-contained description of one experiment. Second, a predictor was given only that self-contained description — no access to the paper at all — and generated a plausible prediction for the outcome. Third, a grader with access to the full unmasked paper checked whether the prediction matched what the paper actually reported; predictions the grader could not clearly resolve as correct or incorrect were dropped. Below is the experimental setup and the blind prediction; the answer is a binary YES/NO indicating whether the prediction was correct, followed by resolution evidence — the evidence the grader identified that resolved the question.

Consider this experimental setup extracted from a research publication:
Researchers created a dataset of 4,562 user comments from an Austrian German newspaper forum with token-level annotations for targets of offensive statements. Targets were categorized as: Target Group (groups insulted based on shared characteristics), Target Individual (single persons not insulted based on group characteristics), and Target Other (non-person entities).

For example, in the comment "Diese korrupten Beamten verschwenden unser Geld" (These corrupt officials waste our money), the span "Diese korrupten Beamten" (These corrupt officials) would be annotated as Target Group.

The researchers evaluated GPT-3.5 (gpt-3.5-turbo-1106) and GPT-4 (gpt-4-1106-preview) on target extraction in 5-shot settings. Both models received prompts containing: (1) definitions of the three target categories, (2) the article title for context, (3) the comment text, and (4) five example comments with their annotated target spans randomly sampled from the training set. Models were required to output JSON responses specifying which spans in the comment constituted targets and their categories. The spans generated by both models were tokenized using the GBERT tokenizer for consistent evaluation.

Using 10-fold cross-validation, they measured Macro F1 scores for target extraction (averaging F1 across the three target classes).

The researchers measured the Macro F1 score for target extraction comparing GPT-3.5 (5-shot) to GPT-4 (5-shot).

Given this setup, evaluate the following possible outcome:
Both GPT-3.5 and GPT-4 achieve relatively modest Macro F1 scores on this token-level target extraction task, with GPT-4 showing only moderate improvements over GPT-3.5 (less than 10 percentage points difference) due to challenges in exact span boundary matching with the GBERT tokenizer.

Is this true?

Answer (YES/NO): YES